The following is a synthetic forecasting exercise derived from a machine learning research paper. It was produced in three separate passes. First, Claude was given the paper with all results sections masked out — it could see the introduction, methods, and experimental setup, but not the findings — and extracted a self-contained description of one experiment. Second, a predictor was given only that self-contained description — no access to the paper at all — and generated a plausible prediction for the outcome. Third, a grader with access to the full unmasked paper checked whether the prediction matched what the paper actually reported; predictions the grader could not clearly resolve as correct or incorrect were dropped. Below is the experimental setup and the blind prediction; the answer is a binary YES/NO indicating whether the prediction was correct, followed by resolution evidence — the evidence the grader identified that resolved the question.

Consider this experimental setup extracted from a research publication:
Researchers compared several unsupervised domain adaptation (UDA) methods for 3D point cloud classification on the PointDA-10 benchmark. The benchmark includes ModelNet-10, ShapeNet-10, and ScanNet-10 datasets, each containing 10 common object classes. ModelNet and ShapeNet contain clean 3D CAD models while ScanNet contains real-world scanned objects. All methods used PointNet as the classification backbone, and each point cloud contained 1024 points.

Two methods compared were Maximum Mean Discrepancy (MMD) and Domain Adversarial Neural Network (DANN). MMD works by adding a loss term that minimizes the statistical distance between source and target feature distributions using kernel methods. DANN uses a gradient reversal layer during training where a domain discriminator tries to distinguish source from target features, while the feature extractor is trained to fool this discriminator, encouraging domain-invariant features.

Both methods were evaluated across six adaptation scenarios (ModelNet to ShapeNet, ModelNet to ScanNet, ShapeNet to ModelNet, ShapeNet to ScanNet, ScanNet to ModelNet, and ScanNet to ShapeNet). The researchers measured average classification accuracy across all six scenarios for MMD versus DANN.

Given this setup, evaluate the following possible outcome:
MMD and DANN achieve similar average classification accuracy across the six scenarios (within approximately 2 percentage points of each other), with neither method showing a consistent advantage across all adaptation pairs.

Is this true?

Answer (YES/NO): NO